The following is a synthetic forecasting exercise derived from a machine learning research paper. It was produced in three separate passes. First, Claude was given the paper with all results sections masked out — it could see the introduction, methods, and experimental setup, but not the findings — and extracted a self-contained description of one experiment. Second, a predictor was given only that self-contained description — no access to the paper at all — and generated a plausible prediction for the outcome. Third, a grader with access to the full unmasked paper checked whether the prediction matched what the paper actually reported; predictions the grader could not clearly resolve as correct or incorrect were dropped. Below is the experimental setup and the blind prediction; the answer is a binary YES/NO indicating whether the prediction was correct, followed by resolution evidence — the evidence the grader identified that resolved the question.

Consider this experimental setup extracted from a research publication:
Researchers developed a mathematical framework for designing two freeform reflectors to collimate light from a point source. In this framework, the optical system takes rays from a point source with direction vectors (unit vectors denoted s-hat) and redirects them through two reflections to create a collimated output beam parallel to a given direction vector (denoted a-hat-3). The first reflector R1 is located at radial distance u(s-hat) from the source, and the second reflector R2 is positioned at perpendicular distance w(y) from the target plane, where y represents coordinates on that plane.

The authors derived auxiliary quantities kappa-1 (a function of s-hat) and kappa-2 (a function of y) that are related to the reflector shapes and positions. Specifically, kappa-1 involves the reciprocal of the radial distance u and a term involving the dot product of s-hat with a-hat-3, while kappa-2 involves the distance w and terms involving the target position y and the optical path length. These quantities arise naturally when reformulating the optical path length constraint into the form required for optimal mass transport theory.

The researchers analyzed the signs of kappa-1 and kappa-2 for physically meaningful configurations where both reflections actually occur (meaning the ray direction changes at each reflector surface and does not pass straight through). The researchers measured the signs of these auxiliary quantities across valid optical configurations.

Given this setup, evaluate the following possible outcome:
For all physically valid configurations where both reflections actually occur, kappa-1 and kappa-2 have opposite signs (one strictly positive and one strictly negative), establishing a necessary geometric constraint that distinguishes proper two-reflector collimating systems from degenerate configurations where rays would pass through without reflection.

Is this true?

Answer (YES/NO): YES